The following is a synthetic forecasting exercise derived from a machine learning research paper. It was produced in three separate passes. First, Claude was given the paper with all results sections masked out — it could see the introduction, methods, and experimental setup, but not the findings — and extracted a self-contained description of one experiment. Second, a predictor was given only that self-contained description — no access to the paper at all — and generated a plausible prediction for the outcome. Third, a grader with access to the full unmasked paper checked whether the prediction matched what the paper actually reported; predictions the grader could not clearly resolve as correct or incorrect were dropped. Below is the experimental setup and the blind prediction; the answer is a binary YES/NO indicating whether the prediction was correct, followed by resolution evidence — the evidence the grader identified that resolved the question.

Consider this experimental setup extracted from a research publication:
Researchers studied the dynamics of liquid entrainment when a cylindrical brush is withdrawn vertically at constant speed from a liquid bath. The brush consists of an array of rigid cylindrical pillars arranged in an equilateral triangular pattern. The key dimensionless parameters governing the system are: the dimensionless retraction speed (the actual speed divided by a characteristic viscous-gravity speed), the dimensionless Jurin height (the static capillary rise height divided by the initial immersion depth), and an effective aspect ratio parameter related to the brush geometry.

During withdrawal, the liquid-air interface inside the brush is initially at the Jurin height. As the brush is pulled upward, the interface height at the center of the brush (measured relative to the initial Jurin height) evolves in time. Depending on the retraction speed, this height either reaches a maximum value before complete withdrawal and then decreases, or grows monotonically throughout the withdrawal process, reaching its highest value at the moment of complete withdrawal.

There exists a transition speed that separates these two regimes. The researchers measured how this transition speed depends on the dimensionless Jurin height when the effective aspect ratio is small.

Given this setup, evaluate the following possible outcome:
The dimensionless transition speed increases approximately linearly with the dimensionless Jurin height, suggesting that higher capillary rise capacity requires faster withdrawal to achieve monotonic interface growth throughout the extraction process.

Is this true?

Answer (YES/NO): NO